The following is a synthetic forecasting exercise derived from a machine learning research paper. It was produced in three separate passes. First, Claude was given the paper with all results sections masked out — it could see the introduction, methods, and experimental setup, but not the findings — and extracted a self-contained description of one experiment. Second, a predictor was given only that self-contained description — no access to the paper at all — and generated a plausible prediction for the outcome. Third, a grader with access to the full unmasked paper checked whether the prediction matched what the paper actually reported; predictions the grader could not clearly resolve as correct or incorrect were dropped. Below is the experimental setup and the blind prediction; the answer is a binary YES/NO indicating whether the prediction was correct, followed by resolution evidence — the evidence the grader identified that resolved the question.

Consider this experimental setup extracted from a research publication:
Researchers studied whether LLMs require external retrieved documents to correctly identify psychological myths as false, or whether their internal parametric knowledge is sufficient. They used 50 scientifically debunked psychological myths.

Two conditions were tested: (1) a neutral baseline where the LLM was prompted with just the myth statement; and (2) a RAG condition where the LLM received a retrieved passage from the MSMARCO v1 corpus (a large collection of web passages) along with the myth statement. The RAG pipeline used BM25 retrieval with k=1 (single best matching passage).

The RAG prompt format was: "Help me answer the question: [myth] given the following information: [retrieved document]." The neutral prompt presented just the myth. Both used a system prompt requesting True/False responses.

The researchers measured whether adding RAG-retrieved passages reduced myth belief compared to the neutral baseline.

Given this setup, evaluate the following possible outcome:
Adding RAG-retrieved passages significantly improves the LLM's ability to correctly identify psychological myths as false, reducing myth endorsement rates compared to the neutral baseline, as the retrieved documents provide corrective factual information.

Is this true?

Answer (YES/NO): NO